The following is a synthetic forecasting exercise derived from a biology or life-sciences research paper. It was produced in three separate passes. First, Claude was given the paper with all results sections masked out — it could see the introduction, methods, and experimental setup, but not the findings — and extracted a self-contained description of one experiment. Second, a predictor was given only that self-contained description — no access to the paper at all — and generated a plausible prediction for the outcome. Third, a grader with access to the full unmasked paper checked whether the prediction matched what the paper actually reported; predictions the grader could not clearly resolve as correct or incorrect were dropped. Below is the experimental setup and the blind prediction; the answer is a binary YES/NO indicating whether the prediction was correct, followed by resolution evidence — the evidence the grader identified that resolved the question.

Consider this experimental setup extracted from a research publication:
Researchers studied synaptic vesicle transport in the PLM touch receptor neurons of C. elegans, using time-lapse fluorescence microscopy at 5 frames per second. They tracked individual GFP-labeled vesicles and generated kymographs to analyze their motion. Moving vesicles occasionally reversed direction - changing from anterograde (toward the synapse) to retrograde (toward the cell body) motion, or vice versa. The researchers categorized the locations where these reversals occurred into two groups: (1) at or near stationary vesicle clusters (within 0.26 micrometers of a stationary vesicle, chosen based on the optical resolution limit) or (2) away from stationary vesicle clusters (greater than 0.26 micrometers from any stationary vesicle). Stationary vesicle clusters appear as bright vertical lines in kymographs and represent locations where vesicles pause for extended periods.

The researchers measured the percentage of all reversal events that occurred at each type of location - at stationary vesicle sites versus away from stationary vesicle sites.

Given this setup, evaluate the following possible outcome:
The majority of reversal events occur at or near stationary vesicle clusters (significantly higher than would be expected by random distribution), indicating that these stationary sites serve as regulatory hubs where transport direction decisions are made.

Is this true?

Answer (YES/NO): NO